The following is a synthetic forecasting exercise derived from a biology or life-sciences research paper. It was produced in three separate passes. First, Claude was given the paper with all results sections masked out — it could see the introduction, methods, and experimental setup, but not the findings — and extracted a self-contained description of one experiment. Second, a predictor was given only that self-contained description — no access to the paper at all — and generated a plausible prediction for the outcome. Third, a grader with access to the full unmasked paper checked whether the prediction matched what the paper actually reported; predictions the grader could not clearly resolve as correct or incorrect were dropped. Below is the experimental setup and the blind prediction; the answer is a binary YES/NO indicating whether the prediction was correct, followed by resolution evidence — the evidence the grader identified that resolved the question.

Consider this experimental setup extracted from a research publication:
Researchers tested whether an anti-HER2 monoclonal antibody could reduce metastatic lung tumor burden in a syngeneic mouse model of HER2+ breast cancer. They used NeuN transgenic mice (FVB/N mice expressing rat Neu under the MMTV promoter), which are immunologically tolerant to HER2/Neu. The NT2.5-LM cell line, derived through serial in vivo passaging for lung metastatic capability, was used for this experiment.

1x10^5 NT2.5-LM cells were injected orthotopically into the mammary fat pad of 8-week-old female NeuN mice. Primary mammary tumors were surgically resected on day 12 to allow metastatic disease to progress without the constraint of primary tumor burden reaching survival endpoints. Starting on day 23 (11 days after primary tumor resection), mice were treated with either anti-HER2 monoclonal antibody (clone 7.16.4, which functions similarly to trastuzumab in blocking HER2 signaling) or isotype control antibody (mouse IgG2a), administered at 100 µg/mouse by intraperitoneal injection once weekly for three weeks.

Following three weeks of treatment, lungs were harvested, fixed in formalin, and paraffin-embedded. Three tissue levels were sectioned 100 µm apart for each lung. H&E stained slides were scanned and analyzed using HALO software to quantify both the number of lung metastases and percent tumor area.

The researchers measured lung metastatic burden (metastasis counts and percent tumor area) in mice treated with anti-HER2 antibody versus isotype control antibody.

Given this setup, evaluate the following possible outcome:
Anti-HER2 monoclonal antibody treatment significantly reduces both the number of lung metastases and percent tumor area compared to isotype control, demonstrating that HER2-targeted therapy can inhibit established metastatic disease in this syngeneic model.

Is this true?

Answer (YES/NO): NO